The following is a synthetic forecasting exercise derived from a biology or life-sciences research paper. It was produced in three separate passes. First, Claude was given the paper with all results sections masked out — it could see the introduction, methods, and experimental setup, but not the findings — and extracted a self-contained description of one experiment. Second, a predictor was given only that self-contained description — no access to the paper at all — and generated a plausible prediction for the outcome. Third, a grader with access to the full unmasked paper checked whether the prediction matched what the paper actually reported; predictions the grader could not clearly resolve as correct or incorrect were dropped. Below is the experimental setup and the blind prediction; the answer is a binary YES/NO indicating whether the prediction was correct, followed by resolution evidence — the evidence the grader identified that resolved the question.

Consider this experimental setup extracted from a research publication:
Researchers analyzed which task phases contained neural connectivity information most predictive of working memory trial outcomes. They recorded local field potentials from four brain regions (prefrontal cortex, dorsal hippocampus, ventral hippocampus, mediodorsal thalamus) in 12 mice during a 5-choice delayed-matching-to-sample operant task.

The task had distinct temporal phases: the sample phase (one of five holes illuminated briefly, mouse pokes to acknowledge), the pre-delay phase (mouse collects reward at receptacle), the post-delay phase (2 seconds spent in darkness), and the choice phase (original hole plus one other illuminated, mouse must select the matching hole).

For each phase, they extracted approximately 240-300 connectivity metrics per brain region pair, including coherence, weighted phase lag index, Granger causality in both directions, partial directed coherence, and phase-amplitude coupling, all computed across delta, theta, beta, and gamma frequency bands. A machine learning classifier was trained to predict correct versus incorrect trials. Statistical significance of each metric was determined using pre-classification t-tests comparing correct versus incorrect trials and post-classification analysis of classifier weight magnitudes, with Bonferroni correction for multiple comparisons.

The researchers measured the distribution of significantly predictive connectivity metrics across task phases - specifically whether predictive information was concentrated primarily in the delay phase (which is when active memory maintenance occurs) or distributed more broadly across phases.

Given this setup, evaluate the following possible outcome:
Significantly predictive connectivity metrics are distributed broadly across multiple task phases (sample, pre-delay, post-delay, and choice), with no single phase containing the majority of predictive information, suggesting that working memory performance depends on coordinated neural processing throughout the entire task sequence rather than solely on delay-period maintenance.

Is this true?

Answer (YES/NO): YES